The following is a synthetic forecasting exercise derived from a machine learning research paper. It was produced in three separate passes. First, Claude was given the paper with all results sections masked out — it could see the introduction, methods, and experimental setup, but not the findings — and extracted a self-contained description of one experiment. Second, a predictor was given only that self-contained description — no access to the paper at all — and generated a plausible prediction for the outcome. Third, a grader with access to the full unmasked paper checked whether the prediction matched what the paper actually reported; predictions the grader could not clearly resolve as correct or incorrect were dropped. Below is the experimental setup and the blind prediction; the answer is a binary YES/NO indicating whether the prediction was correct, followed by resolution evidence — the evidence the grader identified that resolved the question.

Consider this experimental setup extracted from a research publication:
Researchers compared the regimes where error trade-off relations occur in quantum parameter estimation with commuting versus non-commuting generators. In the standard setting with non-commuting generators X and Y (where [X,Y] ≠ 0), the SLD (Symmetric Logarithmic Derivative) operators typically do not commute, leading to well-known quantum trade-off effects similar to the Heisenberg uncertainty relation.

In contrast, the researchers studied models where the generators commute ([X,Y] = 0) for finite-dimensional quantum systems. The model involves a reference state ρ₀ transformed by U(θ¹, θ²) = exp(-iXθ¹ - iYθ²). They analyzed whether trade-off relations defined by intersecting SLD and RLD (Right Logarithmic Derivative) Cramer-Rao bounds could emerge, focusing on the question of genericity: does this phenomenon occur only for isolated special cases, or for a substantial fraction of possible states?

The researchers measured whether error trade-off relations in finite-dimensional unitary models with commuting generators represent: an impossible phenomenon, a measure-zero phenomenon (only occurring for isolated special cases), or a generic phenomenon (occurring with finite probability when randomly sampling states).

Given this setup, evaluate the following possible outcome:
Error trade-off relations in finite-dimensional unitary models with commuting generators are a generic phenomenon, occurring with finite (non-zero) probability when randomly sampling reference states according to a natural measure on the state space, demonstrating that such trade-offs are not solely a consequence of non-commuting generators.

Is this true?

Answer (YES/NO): YES